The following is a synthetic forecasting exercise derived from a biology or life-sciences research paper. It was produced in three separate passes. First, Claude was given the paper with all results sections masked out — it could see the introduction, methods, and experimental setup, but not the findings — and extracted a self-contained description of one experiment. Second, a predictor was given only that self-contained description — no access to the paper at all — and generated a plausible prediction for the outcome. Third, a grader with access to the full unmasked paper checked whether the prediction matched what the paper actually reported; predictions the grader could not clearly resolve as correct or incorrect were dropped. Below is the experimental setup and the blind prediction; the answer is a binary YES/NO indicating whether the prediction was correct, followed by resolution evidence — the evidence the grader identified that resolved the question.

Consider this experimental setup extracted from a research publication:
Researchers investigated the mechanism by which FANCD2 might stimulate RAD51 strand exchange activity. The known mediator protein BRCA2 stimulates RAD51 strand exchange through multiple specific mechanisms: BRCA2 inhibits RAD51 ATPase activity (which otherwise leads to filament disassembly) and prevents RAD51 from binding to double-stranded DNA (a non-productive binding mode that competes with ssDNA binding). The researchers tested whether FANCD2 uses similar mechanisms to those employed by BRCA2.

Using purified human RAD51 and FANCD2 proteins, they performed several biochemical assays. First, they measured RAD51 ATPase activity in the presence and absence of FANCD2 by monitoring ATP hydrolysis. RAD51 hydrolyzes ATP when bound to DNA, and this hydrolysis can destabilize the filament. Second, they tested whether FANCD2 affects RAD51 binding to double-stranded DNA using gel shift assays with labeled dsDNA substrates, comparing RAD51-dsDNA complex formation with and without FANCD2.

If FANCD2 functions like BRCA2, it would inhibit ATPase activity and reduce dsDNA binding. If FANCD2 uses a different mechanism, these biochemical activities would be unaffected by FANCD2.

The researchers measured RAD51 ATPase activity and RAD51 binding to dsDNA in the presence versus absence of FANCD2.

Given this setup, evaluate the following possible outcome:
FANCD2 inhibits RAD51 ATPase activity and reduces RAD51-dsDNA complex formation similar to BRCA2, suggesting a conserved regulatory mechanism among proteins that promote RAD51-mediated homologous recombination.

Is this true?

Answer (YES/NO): NO